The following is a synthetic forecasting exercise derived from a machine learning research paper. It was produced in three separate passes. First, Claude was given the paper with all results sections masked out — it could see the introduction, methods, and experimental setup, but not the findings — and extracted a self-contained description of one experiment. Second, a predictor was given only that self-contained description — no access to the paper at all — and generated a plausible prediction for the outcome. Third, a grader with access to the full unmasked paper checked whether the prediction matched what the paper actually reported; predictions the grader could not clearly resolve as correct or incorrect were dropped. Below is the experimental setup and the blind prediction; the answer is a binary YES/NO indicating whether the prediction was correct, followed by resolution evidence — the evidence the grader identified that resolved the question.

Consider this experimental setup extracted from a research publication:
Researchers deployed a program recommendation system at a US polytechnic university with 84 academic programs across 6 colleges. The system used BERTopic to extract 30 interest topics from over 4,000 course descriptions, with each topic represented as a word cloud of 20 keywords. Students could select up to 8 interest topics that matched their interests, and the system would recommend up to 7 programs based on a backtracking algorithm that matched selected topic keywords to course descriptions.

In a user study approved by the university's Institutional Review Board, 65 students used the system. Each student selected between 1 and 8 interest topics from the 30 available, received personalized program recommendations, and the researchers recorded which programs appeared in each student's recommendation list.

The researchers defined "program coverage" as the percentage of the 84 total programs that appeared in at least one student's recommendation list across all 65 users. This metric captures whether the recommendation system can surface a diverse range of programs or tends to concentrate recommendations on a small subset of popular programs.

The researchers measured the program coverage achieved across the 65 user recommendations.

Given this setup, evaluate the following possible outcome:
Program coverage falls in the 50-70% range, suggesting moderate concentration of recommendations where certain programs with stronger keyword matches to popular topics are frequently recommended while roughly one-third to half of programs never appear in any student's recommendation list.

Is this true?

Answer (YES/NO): NO